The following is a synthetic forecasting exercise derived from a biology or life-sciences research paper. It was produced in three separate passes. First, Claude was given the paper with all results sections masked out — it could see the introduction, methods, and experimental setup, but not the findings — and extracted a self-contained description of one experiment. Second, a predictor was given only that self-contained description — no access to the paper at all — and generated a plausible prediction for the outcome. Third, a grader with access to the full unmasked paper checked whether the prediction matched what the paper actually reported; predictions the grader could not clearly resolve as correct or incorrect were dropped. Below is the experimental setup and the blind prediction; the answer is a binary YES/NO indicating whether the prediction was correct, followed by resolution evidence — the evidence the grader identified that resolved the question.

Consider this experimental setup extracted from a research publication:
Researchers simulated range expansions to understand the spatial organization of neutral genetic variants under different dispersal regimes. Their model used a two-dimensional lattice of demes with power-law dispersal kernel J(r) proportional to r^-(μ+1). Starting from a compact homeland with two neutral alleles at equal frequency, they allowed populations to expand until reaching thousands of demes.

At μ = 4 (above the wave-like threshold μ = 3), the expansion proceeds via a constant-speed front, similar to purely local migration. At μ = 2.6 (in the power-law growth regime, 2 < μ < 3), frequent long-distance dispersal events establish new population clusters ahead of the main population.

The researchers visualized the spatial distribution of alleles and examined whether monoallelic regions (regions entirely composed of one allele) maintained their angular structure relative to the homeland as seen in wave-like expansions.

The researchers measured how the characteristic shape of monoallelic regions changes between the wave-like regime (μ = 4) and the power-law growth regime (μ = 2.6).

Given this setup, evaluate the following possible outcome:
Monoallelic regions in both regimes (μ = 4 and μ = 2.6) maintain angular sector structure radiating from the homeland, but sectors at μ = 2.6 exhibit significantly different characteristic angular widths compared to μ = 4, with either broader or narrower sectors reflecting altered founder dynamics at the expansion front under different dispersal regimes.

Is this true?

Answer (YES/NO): NO